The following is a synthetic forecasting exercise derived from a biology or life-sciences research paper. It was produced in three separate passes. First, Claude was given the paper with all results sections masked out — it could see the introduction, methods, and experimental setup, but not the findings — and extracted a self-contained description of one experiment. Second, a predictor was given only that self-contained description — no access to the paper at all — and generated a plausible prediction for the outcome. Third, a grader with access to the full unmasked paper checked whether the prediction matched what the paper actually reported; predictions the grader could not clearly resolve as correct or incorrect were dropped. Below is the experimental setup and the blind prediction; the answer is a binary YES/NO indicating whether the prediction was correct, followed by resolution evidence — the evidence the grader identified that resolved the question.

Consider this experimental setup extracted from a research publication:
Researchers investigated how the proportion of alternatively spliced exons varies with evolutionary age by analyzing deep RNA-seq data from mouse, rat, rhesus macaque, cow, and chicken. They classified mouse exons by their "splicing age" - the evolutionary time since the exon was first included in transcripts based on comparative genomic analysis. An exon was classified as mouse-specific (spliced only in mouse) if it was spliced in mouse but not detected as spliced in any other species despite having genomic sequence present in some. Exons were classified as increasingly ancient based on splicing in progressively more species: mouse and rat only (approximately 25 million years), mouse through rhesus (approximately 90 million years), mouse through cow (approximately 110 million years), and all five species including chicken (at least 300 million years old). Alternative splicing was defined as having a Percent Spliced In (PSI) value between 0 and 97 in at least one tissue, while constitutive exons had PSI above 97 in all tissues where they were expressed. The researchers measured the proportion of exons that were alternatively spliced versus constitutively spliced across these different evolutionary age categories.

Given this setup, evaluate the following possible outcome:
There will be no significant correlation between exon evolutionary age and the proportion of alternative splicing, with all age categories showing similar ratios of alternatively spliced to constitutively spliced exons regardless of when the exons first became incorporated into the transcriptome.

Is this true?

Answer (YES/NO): NO